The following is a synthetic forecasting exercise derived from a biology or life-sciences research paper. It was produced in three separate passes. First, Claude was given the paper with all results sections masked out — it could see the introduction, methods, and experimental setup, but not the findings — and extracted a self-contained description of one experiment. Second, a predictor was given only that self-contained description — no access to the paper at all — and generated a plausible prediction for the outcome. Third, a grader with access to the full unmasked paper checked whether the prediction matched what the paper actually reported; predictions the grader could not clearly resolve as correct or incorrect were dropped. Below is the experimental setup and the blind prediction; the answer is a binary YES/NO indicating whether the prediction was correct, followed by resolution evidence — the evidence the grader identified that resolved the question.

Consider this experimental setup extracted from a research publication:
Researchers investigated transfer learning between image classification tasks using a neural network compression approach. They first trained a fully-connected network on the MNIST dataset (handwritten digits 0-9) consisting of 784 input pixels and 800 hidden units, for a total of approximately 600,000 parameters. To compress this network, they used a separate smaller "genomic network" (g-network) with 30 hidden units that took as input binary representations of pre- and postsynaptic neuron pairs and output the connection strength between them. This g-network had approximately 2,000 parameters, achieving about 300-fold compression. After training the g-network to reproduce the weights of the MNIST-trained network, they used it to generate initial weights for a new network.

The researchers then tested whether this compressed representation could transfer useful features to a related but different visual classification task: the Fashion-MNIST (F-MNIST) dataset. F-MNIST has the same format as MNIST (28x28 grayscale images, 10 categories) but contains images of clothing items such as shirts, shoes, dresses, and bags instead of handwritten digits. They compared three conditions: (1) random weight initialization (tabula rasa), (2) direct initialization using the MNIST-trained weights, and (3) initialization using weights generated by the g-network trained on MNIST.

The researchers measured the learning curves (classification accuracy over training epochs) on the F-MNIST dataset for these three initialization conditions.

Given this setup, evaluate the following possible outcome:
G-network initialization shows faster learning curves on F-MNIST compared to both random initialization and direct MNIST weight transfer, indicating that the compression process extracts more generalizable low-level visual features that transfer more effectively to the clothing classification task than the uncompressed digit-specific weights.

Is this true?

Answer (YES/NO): NO